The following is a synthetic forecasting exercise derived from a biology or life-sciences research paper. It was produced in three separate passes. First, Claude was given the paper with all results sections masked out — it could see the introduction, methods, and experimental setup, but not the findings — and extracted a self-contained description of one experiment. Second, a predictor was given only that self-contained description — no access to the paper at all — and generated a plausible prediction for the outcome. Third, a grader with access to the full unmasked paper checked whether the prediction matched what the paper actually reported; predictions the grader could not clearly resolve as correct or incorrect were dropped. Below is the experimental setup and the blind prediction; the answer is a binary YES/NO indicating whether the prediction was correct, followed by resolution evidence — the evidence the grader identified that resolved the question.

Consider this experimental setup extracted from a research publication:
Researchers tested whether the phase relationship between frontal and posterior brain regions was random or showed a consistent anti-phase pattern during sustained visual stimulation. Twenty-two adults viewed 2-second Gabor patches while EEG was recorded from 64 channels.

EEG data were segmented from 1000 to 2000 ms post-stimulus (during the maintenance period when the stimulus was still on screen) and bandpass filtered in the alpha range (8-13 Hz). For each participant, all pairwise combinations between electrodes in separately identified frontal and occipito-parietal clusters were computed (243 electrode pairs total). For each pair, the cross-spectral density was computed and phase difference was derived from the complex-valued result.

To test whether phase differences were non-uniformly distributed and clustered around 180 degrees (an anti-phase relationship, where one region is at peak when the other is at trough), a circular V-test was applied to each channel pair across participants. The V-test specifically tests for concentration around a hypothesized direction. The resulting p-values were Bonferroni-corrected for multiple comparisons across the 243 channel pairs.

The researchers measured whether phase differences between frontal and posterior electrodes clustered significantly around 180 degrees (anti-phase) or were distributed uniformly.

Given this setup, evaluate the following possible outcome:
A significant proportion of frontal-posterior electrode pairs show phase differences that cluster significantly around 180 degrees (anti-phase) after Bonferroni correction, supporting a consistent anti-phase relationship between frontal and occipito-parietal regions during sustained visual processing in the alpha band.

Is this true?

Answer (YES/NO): YES